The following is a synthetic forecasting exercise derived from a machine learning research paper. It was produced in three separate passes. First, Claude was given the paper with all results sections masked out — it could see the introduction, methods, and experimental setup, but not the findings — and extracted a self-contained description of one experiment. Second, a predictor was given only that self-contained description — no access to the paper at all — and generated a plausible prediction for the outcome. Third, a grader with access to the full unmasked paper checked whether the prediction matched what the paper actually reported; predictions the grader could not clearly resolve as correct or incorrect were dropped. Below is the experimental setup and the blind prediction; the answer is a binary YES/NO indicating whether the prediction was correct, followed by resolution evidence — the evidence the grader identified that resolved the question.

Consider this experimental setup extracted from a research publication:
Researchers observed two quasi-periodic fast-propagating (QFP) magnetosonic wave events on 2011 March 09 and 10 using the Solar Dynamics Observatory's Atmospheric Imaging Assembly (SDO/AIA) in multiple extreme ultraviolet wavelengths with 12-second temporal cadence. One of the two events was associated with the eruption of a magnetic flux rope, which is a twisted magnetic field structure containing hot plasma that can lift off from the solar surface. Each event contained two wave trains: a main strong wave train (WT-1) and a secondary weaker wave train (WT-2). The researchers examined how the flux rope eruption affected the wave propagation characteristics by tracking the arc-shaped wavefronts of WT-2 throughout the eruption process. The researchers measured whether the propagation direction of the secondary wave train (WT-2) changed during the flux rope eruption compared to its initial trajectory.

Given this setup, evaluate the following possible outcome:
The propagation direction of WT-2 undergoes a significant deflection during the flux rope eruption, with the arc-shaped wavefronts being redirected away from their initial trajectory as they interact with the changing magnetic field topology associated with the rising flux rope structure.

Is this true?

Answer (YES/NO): YES